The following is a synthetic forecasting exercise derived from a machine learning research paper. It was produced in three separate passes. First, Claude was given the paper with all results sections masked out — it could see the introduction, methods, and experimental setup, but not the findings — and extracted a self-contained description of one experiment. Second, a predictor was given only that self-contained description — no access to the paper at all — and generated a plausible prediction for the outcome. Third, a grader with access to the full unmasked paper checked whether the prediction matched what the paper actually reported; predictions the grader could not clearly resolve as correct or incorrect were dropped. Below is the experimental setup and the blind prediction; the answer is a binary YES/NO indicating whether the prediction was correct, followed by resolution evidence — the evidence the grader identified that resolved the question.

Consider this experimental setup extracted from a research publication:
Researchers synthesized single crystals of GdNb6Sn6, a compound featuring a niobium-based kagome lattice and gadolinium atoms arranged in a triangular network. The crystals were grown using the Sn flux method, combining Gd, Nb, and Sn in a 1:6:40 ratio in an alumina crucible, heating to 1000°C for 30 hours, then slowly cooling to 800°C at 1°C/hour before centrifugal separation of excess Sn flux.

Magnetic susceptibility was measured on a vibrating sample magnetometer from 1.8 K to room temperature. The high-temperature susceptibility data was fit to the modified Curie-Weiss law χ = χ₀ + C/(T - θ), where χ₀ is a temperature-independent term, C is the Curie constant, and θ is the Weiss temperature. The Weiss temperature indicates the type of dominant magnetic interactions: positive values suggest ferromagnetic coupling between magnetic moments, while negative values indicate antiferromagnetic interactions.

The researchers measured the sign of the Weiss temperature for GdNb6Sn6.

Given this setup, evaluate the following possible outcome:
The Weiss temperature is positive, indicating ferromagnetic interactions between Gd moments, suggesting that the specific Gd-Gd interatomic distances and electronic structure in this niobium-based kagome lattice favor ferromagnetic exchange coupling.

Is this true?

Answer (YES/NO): NO